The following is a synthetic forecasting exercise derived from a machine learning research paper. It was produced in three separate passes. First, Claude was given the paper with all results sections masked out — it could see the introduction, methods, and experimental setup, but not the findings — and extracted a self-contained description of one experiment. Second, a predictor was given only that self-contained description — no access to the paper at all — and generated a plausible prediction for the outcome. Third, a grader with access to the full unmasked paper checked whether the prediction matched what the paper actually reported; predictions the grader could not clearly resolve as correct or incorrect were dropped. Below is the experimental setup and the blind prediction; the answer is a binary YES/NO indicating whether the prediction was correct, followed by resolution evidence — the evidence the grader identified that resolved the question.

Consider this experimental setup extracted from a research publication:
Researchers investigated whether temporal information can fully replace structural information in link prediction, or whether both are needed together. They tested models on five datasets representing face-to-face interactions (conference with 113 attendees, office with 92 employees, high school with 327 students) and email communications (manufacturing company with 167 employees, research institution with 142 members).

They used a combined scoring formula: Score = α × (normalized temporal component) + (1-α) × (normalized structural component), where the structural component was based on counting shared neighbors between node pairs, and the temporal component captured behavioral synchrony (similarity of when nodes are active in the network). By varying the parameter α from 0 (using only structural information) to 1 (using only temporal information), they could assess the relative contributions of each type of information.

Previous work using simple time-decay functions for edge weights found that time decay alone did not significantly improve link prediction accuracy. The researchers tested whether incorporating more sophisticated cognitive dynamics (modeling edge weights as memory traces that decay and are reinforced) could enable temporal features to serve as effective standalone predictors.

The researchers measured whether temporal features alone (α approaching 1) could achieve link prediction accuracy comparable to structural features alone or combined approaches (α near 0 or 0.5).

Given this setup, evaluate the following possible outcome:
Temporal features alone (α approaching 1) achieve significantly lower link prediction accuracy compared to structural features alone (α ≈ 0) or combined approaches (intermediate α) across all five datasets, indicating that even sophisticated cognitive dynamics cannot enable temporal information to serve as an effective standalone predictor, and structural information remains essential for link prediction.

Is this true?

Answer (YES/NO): YES